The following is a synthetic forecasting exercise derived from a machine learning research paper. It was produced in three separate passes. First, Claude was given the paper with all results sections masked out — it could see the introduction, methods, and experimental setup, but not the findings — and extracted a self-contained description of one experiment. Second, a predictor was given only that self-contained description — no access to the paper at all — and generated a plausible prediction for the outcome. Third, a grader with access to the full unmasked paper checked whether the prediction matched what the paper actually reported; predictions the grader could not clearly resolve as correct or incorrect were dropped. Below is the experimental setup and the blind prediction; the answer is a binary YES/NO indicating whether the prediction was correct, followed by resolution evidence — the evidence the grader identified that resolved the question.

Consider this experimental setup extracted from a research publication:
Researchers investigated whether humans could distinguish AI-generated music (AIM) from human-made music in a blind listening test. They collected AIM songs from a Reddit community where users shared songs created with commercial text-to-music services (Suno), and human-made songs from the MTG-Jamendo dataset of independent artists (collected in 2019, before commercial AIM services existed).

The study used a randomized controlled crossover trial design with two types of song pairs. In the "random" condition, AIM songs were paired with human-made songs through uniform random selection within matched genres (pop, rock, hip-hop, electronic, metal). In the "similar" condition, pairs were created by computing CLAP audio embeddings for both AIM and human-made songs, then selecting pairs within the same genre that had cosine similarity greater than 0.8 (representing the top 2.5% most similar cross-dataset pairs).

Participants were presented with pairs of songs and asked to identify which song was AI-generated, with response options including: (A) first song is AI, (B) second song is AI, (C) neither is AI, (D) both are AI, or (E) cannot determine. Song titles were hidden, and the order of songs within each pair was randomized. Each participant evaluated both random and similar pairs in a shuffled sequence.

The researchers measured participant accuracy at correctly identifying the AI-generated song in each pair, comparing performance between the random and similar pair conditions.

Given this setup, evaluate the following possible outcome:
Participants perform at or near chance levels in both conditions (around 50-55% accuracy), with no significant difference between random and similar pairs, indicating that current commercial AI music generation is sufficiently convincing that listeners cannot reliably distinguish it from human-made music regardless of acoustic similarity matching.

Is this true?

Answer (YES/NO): NO